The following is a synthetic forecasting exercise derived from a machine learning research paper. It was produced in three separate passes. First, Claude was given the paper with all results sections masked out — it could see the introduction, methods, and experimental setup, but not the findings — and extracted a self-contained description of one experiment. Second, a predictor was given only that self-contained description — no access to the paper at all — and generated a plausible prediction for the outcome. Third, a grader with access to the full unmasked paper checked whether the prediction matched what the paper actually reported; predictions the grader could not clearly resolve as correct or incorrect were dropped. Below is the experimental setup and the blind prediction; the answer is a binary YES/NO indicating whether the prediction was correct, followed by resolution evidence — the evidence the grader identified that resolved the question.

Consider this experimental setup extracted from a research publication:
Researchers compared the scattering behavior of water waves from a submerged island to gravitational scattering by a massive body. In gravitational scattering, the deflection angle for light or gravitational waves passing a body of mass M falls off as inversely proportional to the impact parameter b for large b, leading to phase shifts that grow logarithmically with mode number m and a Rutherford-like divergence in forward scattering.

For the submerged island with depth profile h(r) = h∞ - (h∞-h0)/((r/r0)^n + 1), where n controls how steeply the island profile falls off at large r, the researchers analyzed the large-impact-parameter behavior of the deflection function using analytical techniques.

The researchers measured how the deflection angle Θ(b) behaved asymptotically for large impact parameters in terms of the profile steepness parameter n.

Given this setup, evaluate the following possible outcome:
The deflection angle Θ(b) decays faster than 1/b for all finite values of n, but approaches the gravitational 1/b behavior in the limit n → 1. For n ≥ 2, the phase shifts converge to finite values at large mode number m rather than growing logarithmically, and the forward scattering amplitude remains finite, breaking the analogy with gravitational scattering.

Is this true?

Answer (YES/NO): NO